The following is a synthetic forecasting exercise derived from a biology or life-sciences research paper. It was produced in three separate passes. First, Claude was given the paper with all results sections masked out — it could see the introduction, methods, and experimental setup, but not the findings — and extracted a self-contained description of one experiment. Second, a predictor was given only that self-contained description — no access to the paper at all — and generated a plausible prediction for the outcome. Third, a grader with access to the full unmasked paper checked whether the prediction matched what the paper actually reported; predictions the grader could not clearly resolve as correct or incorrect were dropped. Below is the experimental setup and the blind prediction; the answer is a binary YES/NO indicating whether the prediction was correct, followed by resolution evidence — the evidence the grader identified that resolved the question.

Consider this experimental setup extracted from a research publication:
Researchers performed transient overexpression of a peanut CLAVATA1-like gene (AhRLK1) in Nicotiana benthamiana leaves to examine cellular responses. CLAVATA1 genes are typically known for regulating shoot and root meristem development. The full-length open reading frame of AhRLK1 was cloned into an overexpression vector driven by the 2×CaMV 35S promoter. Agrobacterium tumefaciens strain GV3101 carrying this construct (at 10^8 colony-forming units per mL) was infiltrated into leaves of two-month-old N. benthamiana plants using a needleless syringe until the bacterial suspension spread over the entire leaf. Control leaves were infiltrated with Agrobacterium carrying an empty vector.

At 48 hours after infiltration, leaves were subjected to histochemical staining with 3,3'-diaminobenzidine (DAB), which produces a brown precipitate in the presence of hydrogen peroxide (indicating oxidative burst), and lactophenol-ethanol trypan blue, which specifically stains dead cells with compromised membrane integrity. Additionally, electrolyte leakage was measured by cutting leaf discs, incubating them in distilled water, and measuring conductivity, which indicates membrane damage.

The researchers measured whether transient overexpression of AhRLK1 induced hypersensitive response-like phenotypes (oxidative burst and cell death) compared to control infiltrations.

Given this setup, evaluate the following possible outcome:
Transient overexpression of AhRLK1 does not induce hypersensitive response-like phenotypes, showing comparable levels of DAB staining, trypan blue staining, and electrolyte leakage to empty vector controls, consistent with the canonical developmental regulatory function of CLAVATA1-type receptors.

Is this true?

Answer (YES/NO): NO